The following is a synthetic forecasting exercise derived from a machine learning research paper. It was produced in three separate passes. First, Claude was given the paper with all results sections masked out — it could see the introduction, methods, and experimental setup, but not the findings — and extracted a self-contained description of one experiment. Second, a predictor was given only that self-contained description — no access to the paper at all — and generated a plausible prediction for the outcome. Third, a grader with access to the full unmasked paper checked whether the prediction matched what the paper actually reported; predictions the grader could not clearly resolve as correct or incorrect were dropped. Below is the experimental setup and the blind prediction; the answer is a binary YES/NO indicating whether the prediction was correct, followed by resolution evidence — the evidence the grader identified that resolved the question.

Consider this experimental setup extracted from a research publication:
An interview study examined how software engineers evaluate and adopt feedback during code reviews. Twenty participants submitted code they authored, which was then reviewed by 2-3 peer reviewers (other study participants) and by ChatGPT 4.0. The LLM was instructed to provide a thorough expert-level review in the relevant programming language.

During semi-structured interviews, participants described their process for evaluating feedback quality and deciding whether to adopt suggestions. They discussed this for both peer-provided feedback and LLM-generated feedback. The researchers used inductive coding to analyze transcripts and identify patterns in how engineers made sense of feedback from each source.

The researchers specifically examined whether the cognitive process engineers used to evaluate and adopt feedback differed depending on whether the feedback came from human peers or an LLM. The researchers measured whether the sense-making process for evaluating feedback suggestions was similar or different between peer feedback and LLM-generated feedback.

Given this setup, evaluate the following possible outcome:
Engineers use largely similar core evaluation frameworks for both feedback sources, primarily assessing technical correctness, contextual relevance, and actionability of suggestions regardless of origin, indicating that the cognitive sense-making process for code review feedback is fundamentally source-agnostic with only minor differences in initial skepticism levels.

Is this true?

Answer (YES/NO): NO